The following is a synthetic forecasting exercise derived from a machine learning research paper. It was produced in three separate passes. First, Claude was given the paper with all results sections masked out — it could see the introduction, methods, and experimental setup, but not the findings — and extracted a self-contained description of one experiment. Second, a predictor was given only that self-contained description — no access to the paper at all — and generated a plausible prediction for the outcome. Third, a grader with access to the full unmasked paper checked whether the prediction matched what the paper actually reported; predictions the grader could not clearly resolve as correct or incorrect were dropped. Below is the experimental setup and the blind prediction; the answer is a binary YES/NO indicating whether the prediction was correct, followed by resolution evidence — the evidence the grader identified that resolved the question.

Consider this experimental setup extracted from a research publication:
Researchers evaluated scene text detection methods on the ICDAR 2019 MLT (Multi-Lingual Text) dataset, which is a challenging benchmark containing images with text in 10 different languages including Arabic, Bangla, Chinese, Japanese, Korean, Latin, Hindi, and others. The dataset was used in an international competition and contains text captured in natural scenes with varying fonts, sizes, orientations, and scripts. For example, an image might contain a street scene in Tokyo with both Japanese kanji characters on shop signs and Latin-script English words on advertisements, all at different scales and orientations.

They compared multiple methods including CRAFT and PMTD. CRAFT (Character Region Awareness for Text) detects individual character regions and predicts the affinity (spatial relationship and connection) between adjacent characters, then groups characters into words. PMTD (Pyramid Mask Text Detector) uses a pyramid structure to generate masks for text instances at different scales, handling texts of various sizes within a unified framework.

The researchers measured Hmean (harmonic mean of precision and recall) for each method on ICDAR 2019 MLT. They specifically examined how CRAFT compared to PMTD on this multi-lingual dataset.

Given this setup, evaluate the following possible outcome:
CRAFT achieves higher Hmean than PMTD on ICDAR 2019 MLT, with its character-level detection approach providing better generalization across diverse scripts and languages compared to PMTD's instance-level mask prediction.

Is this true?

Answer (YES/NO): NO